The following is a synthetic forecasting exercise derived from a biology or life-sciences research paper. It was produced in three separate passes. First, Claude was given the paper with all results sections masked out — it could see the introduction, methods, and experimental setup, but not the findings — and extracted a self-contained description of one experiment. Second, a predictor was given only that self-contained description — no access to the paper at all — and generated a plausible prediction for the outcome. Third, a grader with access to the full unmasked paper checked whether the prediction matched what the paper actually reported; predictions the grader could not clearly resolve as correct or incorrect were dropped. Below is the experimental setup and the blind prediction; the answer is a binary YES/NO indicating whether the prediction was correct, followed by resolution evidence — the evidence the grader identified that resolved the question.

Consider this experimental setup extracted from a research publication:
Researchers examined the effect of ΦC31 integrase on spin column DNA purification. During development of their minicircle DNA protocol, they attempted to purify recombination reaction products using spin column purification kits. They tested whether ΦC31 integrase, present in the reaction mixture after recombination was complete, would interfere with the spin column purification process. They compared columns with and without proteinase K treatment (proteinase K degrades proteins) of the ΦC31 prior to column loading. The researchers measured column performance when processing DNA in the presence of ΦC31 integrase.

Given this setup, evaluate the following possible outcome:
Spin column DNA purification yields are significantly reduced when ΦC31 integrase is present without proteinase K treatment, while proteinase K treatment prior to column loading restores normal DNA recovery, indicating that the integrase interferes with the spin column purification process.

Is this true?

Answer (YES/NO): YES